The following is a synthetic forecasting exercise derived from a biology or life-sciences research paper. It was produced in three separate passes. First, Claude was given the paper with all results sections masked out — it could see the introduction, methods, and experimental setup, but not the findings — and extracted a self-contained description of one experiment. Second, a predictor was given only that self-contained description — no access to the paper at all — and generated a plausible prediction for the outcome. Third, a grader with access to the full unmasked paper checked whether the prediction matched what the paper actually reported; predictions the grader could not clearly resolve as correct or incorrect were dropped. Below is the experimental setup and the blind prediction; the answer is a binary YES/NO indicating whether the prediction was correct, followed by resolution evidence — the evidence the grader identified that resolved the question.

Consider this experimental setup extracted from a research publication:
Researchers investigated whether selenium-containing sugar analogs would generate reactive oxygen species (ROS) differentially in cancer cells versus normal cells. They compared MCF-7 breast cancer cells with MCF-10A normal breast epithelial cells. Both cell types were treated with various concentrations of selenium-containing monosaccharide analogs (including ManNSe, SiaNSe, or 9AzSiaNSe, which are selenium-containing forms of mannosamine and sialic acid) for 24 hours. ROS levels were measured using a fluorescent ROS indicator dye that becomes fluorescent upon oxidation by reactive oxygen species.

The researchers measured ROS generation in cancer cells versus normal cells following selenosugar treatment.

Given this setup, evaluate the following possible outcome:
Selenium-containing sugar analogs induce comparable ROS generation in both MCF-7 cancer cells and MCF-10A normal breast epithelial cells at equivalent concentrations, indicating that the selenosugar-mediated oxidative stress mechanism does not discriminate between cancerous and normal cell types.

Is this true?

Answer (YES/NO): NO